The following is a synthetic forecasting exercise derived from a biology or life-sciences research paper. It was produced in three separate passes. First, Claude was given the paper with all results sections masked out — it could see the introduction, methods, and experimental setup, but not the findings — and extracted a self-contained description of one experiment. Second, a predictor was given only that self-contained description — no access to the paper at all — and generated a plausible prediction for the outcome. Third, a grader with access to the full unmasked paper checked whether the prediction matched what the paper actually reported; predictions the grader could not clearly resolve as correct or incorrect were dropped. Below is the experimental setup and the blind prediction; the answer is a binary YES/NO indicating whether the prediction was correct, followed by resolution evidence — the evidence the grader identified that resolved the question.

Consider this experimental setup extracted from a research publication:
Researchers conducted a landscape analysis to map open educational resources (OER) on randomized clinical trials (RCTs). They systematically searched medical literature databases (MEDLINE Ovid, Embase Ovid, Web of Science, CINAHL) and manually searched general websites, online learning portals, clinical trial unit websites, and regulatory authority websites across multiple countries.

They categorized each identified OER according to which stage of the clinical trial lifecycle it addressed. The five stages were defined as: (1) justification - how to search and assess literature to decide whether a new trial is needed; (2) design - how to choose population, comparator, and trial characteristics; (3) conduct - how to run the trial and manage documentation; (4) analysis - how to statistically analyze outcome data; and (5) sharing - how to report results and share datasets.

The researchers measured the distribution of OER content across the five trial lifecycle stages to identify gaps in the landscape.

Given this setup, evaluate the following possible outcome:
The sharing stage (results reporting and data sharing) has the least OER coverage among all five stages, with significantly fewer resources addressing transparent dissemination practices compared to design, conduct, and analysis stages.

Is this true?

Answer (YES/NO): NO